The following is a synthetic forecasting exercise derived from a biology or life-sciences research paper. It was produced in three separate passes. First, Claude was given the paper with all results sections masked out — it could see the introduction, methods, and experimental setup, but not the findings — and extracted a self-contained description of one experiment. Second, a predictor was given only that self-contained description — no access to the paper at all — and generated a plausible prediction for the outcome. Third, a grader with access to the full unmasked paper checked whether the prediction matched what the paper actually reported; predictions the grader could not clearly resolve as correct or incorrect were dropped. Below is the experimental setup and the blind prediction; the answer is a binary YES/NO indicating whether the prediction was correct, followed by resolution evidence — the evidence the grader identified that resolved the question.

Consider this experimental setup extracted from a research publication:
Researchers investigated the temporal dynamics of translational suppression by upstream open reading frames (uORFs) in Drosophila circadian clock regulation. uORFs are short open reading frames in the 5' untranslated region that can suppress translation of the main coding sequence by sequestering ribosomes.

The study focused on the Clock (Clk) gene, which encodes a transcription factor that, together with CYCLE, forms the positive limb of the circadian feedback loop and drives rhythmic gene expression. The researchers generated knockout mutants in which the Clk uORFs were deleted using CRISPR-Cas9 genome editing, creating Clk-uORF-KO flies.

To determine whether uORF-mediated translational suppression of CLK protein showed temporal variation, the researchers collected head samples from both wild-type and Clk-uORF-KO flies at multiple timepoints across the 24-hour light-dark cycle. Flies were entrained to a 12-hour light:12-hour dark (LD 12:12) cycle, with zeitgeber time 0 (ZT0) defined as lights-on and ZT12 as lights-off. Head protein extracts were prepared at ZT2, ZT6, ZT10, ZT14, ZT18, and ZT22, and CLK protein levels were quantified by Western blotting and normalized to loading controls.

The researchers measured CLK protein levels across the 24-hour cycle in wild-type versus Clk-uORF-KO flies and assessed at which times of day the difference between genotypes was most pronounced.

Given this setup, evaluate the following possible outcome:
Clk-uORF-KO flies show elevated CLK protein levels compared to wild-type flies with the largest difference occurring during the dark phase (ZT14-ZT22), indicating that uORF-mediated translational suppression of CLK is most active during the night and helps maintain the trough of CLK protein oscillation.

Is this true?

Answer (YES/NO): NO